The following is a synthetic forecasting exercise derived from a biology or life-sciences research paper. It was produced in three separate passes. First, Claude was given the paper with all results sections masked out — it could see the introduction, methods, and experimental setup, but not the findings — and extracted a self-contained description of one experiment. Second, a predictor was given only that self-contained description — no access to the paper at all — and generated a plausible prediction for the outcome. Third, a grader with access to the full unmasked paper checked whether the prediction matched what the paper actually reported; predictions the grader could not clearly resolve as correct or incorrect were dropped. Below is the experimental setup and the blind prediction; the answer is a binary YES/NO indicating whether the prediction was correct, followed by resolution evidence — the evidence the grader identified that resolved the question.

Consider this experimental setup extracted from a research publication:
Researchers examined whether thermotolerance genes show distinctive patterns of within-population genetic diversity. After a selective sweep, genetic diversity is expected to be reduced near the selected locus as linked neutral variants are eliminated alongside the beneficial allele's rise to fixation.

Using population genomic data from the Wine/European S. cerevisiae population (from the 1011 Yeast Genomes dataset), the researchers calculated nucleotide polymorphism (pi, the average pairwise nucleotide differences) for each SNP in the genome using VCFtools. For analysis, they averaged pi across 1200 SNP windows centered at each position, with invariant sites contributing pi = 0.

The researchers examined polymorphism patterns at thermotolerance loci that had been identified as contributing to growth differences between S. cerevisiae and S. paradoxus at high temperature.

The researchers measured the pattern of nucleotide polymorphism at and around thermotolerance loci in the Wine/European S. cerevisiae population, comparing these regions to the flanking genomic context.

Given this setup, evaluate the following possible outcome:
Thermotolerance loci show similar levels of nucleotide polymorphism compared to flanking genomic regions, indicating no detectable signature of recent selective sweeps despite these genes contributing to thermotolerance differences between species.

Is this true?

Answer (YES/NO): NO